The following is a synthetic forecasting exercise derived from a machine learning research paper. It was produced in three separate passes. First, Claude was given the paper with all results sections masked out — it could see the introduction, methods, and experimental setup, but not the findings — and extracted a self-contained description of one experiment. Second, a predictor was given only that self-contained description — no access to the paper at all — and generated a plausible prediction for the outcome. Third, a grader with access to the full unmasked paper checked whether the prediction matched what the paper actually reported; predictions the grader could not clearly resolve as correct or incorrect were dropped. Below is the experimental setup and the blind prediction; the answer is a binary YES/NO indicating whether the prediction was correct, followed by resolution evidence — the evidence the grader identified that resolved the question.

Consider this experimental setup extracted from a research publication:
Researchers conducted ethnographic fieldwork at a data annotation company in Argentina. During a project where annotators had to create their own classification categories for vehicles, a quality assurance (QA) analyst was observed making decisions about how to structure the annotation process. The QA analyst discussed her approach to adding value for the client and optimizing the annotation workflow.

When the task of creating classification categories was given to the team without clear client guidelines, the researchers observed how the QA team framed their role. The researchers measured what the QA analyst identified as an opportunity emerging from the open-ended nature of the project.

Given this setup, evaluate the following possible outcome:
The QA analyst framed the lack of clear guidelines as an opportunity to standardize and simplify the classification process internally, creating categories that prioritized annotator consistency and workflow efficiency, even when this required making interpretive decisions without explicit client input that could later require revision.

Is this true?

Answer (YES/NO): NO